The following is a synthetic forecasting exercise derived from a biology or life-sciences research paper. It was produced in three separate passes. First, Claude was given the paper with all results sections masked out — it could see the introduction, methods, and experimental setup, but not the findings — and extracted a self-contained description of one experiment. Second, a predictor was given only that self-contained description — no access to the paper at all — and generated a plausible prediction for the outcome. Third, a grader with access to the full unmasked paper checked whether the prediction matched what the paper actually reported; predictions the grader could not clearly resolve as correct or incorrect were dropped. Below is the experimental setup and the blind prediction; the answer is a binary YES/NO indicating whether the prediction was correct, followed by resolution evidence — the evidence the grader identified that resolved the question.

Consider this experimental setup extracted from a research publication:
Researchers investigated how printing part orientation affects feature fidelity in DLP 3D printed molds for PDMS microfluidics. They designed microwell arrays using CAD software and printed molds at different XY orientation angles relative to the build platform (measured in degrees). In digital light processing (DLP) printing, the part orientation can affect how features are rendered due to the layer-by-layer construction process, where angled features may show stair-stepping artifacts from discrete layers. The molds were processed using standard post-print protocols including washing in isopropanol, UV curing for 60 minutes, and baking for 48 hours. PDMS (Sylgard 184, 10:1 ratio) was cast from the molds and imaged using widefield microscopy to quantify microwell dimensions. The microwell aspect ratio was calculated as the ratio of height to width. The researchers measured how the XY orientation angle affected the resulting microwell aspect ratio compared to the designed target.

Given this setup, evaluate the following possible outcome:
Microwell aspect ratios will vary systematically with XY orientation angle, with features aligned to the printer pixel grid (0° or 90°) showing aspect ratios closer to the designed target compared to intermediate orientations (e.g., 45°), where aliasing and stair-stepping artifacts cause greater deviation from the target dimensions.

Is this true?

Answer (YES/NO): NO